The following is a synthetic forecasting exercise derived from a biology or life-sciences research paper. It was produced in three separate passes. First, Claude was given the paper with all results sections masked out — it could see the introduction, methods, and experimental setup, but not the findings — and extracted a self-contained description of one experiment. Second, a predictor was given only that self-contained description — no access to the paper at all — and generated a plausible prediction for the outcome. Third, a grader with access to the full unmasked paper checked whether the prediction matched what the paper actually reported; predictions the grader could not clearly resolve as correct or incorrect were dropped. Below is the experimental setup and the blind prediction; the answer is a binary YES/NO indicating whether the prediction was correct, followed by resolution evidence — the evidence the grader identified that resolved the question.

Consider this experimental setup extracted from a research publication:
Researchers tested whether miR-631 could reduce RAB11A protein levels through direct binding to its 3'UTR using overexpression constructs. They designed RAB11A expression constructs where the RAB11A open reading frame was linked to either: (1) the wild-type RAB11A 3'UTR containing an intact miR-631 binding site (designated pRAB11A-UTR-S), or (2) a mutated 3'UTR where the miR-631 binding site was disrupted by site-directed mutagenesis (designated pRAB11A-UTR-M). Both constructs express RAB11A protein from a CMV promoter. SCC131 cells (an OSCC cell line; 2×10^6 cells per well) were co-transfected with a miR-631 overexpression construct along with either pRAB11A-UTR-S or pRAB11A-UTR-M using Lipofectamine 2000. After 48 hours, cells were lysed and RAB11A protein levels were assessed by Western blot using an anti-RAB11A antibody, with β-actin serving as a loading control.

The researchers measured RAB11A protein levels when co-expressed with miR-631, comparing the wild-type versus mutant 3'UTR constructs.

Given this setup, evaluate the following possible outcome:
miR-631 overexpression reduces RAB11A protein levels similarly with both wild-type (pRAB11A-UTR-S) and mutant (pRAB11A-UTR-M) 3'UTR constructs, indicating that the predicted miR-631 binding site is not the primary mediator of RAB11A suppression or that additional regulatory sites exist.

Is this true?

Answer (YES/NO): NO